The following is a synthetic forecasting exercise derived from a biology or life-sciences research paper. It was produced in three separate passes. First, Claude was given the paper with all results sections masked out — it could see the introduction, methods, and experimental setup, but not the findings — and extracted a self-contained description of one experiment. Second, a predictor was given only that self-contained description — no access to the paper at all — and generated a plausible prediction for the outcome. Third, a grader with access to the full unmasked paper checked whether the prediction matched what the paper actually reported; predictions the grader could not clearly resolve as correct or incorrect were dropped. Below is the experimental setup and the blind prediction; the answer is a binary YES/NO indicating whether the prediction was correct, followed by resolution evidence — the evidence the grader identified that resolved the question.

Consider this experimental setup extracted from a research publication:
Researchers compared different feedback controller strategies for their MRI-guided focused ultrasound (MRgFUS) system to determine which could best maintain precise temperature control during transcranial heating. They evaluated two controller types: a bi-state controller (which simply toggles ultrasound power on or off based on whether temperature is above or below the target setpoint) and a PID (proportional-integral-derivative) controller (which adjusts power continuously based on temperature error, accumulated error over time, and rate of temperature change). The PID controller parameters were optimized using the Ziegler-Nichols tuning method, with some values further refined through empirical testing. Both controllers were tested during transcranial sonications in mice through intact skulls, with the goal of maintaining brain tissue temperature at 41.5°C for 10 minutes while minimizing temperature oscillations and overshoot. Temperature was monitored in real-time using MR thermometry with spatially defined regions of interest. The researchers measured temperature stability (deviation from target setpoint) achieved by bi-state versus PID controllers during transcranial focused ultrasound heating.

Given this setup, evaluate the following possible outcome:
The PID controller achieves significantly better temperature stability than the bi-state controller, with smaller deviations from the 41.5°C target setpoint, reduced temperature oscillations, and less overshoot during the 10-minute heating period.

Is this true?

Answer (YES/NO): YES